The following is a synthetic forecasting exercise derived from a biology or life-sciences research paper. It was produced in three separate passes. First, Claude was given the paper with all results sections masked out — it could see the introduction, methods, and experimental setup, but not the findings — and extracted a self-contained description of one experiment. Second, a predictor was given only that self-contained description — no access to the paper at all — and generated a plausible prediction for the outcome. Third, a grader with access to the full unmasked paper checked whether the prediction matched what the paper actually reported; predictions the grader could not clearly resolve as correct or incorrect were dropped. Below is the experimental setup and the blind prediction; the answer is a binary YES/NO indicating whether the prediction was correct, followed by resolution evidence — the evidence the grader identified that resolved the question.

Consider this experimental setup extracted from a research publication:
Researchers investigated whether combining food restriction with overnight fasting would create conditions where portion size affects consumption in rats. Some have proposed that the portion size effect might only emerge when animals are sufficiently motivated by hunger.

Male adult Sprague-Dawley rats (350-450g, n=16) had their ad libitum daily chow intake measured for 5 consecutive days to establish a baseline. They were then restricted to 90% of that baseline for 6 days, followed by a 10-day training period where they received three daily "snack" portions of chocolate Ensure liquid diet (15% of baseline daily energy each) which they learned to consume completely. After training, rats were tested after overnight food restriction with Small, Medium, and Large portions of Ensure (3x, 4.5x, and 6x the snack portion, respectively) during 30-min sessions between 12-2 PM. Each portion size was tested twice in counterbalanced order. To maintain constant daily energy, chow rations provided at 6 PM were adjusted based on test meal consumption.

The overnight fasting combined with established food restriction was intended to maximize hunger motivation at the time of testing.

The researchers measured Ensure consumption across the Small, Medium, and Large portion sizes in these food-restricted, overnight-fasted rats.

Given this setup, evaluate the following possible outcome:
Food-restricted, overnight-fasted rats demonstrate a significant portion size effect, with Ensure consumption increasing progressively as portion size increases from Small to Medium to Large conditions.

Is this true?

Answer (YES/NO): NO